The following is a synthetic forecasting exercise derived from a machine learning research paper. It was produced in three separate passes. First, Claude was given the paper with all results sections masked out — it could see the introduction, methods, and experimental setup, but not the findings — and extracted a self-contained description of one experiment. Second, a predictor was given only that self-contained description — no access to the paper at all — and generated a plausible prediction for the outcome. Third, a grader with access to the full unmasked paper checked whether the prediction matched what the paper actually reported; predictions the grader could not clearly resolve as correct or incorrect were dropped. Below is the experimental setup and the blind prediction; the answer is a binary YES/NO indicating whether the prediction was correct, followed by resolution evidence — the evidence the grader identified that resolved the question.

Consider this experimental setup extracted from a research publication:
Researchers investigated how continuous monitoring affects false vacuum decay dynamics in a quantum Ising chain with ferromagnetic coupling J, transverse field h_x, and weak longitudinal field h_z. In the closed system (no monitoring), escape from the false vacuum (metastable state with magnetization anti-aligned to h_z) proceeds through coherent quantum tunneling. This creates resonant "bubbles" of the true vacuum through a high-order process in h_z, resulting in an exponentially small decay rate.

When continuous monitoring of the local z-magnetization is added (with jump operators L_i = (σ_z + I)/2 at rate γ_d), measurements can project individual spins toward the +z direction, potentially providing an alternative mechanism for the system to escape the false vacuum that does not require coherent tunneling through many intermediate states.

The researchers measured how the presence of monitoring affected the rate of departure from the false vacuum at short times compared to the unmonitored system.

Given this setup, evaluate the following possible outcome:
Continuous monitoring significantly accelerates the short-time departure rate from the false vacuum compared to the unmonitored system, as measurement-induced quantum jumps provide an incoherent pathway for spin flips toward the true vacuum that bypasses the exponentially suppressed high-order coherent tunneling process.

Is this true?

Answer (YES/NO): YES